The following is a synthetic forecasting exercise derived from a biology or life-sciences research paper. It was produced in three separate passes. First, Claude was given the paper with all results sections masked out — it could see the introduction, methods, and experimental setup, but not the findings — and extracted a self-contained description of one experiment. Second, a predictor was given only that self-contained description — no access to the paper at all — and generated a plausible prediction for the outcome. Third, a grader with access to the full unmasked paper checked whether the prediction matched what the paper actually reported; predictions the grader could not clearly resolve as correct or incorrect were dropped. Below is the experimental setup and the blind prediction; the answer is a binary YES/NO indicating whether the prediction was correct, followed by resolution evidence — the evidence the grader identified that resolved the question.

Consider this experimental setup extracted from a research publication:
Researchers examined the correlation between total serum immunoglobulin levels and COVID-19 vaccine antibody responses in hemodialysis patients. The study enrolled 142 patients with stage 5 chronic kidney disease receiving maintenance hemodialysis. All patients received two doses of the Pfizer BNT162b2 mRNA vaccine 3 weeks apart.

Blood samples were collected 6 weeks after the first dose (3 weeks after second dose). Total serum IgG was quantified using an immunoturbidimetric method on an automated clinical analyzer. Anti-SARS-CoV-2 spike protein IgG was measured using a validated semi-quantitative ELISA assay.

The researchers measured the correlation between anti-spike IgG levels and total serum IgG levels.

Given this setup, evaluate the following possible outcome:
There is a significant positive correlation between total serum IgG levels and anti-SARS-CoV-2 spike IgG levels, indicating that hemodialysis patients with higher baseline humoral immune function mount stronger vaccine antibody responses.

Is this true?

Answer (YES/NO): NO